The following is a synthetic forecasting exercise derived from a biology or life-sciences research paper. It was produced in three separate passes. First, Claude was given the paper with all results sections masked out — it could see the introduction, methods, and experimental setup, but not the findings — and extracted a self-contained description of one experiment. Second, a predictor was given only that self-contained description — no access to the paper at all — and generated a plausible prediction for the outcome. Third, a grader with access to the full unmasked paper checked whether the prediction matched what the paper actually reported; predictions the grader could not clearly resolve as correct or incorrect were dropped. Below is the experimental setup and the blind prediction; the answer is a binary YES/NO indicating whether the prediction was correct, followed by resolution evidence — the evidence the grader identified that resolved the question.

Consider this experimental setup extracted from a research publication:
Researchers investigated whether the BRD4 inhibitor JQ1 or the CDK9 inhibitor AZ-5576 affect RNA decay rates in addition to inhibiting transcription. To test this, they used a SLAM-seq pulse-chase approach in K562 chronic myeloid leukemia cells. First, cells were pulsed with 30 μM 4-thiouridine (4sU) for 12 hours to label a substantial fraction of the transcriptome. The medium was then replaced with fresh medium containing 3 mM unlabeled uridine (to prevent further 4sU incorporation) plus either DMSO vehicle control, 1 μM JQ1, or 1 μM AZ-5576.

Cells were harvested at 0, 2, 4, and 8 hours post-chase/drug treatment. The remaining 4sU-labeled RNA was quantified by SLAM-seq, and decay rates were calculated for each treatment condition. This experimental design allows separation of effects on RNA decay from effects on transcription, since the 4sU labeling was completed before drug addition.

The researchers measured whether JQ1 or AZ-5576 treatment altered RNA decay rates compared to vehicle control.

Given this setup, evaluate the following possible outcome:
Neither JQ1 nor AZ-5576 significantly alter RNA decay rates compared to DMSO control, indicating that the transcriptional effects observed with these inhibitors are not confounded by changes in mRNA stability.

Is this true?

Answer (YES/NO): NO